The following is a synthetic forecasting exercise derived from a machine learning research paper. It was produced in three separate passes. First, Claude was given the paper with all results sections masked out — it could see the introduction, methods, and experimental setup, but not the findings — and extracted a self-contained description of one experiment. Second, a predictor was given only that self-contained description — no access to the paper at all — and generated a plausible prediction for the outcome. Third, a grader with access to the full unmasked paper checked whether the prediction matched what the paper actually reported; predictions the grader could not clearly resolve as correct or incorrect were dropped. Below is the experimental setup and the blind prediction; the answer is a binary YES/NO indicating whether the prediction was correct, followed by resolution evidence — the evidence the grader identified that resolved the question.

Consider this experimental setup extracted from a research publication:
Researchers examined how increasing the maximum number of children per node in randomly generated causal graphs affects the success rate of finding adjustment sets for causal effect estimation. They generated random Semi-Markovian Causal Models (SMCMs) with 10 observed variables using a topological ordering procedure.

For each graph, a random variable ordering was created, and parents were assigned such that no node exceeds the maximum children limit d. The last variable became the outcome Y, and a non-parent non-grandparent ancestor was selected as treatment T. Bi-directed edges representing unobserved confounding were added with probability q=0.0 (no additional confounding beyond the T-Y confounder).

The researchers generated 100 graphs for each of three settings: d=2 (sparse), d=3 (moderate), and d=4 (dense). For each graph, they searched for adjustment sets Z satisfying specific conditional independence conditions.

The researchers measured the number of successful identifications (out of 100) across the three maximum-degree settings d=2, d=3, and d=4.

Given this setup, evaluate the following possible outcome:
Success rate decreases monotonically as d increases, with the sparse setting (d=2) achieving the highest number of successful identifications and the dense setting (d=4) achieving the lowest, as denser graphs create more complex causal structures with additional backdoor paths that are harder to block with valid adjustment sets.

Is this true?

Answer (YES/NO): NO